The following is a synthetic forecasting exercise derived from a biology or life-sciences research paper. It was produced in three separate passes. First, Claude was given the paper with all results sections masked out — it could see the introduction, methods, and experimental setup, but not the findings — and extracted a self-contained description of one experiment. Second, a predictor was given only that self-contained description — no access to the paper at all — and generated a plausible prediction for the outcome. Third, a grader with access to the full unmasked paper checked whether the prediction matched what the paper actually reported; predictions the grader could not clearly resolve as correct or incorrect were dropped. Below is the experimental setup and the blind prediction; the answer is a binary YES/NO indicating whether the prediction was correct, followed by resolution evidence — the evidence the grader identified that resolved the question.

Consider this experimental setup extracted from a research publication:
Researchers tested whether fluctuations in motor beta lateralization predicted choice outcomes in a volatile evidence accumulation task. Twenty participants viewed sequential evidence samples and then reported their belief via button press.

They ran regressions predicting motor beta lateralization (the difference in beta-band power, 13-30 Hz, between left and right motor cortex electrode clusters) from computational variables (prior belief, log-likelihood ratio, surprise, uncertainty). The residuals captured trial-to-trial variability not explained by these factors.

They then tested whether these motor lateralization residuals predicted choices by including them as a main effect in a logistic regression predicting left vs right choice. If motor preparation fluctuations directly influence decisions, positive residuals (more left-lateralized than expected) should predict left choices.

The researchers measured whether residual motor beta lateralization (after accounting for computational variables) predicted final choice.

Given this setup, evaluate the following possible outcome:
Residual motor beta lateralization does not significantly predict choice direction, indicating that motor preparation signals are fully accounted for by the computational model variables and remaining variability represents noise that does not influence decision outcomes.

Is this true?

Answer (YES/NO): NO